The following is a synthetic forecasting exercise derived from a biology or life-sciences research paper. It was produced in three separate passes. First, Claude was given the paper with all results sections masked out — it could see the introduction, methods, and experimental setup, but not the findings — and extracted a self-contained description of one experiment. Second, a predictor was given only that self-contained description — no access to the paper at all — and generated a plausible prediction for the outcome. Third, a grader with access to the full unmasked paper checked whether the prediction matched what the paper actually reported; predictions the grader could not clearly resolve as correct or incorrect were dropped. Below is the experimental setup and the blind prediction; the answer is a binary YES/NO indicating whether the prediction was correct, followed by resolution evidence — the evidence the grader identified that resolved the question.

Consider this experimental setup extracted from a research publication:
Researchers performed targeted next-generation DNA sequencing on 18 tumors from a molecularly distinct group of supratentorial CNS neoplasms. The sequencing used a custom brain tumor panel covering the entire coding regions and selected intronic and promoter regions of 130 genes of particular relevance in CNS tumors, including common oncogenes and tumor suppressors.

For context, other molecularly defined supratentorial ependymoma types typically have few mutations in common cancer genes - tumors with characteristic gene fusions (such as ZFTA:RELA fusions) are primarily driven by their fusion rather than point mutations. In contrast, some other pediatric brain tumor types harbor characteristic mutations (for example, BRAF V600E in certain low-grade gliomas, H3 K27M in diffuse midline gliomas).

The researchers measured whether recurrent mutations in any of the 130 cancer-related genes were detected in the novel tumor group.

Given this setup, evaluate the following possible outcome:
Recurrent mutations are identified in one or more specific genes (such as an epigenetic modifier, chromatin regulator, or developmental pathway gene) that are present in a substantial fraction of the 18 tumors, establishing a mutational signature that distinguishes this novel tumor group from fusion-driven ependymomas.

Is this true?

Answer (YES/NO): NO